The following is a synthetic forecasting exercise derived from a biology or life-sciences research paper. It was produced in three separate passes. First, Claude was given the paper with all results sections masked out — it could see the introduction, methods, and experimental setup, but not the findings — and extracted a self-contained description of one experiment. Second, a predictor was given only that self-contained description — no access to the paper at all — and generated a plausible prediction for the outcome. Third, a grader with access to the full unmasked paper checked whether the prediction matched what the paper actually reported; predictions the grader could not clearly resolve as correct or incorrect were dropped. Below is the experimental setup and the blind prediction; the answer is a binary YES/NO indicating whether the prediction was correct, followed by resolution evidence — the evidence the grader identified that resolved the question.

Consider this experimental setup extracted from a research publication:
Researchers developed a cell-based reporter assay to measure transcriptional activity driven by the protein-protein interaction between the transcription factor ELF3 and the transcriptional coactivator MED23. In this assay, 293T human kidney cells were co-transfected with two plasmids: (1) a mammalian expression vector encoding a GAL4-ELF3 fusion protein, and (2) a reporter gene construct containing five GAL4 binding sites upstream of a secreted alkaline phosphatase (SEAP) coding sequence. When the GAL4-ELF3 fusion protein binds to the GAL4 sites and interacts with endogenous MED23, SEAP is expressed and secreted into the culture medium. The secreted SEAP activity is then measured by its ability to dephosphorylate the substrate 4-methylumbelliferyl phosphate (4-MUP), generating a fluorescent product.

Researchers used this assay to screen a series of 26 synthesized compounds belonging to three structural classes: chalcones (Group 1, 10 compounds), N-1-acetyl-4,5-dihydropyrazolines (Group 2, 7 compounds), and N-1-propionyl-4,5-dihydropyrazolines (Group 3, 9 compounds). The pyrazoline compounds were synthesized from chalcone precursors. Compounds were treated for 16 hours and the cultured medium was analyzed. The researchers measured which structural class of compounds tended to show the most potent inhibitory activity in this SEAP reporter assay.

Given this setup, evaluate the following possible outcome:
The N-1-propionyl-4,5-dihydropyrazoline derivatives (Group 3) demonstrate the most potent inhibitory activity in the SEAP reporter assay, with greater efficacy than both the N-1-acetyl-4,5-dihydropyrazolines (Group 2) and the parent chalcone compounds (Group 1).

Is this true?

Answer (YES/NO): NO